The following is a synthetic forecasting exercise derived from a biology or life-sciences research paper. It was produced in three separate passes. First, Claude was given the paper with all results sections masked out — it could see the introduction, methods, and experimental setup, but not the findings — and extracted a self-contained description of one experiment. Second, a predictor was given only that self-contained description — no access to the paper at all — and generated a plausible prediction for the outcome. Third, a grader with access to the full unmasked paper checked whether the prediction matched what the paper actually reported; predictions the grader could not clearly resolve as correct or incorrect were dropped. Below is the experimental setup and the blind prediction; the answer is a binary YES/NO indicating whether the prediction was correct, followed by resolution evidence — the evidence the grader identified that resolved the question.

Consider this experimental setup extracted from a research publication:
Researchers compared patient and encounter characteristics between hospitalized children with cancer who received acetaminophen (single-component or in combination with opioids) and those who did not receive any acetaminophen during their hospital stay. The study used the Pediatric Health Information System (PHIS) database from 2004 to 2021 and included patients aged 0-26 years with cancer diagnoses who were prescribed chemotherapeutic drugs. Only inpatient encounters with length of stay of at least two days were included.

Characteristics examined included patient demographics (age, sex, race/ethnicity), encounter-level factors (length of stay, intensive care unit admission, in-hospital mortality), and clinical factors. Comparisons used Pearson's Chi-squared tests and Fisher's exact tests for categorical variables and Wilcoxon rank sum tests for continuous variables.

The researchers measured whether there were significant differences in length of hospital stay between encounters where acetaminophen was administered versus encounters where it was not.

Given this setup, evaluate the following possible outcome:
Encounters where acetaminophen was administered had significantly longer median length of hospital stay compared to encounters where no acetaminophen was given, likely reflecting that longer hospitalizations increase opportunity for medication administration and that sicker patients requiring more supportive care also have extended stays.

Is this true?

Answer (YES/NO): YES